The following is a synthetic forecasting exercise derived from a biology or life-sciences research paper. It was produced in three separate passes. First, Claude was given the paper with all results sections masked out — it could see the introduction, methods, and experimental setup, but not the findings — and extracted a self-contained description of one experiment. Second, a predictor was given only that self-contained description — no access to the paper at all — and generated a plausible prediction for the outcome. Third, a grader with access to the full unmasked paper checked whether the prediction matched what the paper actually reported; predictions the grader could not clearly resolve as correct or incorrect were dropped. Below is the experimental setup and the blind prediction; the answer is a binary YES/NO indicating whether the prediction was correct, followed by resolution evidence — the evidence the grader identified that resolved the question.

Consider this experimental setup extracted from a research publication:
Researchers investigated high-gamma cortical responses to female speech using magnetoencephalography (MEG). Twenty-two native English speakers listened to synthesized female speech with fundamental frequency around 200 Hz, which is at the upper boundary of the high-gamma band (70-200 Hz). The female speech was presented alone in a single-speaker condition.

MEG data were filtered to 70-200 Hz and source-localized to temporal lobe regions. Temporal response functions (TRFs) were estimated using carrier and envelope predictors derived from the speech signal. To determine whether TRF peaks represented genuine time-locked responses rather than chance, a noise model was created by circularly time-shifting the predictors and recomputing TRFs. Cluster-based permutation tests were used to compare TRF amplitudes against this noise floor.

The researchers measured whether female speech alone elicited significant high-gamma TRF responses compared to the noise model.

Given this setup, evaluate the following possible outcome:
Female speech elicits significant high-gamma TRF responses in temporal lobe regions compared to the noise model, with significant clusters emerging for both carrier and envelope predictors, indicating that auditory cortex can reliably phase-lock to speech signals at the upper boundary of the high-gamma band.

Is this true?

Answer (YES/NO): NO